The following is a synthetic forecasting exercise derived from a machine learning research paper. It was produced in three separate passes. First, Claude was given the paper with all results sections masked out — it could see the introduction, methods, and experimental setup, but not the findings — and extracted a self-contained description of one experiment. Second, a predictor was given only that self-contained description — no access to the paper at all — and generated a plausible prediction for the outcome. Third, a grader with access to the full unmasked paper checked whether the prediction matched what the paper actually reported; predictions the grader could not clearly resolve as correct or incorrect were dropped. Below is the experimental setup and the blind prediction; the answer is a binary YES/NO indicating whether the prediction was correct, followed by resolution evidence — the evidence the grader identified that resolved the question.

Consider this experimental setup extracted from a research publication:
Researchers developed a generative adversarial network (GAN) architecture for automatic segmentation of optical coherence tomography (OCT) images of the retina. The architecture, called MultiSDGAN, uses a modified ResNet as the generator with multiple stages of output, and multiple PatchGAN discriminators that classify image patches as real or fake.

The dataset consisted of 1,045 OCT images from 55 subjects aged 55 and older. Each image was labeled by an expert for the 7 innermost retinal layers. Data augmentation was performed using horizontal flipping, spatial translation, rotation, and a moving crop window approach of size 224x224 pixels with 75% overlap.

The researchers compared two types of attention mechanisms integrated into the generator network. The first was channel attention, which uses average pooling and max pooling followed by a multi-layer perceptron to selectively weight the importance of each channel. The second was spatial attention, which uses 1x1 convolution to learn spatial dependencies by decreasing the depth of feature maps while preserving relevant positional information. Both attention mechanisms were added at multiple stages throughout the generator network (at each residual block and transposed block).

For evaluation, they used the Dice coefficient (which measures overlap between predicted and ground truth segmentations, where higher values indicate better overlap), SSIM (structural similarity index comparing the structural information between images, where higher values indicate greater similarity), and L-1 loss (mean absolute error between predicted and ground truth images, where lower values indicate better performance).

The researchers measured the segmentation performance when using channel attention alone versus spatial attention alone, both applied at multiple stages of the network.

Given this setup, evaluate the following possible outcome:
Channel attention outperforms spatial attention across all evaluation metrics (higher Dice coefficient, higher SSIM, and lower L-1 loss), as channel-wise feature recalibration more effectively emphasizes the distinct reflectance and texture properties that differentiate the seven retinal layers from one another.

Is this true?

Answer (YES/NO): NO